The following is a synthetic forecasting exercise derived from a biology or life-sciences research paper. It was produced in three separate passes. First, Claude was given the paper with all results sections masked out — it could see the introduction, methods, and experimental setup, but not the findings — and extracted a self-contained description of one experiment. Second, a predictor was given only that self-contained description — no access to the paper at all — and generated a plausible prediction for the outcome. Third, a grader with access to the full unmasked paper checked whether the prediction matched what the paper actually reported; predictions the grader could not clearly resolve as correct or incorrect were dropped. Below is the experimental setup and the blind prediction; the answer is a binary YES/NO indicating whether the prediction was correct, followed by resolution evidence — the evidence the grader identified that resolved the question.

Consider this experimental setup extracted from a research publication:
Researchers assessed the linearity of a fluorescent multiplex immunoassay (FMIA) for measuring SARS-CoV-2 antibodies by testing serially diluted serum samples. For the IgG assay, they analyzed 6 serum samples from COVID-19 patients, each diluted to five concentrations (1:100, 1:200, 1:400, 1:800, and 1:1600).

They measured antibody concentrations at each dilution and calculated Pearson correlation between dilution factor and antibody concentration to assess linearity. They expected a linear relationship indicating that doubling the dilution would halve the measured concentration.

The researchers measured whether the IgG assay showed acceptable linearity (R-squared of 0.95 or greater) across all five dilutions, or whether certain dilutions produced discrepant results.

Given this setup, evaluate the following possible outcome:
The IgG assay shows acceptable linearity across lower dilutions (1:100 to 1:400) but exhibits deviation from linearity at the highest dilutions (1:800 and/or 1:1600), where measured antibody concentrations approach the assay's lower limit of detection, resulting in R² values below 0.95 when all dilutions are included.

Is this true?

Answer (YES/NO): NO